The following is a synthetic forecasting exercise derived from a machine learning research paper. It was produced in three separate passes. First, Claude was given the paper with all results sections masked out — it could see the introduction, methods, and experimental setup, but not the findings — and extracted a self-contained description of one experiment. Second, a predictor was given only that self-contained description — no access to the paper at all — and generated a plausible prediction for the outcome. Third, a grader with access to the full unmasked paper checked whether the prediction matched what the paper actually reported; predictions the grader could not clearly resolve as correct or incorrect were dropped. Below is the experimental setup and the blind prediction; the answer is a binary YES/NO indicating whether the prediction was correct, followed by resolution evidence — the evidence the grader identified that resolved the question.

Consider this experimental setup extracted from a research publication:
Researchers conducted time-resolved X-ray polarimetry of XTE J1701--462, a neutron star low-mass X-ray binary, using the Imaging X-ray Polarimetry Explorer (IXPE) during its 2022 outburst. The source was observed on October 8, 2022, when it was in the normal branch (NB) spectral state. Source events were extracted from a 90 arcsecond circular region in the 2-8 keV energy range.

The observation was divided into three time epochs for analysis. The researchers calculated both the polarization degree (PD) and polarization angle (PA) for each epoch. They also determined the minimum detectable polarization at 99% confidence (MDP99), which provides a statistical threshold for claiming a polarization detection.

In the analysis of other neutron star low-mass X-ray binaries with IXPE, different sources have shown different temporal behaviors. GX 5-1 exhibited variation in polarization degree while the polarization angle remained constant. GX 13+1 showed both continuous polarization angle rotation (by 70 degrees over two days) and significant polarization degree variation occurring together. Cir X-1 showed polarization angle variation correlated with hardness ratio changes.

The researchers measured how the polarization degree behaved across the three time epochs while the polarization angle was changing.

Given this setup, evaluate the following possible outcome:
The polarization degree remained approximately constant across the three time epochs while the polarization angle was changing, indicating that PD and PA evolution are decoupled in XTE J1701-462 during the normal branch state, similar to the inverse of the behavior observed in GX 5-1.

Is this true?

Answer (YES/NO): YES